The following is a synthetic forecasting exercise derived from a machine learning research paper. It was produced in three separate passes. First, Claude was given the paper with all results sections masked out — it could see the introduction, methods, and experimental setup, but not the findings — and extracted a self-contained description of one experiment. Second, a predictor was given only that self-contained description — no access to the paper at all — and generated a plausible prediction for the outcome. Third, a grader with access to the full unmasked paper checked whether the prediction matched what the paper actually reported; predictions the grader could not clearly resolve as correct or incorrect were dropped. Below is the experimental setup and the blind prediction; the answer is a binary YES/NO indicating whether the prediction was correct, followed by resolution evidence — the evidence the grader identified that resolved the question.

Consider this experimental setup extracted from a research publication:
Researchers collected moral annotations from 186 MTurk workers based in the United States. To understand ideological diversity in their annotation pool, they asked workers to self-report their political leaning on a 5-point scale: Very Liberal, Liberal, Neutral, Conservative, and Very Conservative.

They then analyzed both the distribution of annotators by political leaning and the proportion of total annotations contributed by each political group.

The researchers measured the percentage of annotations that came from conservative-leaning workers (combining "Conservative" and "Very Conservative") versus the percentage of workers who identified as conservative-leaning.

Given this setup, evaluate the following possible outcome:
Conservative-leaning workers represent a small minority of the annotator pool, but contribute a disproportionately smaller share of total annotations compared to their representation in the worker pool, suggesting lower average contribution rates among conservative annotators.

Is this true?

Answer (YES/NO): YES